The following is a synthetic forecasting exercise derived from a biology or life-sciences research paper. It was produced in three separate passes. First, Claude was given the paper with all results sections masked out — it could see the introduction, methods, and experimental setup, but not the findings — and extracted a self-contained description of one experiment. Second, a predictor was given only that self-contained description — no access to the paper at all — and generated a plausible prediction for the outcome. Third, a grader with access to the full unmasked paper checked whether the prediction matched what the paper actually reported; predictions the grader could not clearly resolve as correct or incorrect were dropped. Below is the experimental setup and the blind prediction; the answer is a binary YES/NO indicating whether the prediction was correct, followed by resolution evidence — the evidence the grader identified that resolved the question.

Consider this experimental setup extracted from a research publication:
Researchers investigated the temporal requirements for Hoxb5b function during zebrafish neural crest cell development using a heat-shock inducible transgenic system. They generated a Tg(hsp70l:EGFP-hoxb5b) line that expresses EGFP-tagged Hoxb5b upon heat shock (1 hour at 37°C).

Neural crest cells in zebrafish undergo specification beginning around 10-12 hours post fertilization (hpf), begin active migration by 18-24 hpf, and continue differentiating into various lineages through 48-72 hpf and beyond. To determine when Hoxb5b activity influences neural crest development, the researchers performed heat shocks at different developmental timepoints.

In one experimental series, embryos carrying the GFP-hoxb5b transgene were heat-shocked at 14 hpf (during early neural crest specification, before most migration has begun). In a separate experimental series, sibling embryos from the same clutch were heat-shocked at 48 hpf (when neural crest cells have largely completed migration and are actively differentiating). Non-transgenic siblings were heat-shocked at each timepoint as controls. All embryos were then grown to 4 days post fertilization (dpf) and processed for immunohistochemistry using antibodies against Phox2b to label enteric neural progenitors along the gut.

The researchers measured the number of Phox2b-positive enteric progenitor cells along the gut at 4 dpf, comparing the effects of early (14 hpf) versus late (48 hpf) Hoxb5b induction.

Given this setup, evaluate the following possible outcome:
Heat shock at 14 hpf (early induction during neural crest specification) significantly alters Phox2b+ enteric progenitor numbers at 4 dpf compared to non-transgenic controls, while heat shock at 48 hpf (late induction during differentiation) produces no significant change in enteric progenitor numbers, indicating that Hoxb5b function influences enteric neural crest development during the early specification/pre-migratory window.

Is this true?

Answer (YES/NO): YES